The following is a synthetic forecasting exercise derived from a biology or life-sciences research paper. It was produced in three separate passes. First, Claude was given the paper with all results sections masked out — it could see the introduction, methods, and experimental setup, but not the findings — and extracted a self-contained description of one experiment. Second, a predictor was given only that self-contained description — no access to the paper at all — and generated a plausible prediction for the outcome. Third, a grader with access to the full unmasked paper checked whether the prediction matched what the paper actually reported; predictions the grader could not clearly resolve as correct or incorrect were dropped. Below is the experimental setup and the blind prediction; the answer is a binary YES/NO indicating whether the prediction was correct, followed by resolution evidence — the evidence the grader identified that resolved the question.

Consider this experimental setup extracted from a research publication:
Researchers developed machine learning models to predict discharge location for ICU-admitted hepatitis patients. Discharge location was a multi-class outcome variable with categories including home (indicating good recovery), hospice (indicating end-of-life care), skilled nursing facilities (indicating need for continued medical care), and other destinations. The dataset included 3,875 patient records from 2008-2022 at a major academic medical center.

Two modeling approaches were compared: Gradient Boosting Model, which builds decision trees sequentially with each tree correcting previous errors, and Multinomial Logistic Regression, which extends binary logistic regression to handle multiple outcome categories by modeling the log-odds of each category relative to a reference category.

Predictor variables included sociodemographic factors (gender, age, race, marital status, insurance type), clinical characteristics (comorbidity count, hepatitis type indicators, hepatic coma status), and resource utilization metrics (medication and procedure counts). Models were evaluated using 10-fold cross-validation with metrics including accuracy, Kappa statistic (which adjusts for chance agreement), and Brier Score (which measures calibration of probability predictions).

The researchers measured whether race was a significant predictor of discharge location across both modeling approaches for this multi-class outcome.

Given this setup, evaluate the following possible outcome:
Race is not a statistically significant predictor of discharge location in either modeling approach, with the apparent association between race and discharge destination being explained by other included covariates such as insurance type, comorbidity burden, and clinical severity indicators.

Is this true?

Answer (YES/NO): NO